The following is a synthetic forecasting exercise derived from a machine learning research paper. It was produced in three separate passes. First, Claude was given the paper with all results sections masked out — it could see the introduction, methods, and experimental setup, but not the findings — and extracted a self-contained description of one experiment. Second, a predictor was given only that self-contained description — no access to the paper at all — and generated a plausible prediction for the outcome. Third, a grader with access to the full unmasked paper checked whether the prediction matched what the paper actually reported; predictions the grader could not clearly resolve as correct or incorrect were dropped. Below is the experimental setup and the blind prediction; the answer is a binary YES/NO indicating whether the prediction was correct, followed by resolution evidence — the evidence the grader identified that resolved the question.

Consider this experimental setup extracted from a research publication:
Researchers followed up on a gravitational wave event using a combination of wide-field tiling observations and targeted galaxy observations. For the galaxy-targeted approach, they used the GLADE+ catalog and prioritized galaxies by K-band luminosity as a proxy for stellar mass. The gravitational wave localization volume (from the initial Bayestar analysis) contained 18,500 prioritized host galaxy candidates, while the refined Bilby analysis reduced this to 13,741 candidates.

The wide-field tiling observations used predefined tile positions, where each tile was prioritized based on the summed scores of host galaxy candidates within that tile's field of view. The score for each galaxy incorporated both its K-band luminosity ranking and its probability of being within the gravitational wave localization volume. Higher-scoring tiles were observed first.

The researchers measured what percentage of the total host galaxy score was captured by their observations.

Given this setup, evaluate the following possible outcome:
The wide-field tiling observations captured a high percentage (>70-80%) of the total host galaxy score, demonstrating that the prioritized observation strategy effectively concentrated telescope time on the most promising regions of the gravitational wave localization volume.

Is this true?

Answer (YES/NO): NO